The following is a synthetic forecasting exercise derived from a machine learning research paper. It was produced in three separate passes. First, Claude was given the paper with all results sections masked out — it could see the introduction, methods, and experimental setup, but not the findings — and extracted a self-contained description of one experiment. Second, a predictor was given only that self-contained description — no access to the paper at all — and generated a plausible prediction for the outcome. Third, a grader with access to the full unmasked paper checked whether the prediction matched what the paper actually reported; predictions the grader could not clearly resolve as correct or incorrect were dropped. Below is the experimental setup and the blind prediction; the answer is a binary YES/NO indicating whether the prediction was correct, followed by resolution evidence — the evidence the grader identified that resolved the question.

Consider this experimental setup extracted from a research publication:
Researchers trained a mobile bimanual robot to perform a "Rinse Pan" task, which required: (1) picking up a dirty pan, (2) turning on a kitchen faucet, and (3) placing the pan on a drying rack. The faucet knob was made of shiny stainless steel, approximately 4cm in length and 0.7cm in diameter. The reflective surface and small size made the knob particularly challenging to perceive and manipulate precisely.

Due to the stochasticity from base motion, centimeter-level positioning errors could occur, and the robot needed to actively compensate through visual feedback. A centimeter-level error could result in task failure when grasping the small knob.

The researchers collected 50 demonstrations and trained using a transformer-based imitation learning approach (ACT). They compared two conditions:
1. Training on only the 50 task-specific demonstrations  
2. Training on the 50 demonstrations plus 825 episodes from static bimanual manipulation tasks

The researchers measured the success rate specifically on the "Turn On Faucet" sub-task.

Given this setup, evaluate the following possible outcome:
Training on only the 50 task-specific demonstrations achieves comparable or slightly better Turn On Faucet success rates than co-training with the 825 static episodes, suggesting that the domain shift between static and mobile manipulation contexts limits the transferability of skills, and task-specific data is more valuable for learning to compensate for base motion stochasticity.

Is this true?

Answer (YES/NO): NO